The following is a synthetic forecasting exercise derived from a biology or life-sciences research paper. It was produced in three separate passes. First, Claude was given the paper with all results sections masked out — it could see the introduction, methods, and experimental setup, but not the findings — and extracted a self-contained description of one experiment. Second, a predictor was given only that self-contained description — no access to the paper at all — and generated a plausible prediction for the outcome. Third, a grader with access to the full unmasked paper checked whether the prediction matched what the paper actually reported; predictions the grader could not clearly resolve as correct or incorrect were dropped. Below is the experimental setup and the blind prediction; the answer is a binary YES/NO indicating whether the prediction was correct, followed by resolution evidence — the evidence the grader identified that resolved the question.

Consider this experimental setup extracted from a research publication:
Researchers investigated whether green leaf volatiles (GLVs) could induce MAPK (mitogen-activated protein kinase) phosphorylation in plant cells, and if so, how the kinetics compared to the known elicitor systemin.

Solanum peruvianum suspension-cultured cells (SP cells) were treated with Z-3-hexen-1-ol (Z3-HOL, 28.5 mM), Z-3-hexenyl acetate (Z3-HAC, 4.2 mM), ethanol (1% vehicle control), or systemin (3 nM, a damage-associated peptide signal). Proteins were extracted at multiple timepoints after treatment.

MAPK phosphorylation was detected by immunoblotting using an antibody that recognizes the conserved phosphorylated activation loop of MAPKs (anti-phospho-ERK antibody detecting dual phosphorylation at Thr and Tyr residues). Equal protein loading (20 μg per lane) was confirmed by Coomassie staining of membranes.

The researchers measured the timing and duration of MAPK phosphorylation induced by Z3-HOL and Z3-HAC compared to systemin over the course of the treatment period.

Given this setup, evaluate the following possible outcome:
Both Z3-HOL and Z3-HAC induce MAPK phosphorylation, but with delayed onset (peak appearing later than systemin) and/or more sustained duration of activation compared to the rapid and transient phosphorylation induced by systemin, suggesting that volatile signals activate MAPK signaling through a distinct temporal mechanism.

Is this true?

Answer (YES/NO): NO